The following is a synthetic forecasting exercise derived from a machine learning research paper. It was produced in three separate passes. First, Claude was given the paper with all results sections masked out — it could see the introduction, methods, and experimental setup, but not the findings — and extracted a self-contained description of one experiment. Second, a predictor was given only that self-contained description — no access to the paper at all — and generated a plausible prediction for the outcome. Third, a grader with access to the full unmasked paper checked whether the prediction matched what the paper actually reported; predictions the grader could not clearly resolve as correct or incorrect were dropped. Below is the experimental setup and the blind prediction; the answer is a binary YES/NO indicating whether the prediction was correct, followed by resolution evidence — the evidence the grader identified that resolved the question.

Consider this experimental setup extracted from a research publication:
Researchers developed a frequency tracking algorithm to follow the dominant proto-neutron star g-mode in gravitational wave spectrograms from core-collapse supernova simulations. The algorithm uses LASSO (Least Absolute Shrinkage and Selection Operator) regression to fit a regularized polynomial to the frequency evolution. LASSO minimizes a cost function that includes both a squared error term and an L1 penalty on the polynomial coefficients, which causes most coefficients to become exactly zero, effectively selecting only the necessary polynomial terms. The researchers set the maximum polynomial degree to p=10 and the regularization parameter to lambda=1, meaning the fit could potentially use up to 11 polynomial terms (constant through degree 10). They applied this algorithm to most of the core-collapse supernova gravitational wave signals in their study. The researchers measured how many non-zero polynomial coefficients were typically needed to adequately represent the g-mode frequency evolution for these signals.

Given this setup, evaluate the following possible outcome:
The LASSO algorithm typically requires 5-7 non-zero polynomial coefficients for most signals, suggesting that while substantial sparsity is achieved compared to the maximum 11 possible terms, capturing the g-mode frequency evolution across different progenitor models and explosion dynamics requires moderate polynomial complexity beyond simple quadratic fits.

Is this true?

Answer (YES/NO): NO